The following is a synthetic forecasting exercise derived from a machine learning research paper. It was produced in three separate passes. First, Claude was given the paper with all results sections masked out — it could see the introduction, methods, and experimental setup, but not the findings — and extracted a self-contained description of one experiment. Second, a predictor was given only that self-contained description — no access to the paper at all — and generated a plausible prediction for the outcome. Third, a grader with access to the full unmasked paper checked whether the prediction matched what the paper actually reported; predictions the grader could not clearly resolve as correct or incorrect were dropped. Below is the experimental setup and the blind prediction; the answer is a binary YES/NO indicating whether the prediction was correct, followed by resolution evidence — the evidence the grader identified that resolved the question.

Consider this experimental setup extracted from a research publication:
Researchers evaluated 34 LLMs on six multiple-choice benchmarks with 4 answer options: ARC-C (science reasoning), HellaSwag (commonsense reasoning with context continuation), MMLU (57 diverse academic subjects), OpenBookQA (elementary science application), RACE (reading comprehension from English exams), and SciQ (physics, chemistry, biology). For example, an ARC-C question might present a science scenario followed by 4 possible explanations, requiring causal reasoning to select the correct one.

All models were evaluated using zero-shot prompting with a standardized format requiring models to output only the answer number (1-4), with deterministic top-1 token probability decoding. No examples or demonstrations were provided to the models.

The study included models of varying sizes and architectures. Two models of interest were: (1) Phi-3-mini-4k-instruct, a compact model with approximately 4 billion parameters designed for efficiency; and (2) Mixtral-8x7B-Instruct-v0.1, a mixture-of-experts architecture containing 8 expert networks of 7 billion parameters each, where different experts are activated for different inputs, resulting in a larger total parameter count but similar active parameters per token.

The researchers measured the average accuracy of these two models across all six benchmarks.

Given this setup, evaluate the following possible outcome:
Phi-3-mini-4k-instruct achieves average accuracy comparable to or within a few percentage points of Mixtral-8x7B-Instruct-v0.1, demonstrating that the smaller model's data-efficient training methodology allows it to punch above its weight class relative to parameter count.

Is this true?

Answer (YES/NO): YES